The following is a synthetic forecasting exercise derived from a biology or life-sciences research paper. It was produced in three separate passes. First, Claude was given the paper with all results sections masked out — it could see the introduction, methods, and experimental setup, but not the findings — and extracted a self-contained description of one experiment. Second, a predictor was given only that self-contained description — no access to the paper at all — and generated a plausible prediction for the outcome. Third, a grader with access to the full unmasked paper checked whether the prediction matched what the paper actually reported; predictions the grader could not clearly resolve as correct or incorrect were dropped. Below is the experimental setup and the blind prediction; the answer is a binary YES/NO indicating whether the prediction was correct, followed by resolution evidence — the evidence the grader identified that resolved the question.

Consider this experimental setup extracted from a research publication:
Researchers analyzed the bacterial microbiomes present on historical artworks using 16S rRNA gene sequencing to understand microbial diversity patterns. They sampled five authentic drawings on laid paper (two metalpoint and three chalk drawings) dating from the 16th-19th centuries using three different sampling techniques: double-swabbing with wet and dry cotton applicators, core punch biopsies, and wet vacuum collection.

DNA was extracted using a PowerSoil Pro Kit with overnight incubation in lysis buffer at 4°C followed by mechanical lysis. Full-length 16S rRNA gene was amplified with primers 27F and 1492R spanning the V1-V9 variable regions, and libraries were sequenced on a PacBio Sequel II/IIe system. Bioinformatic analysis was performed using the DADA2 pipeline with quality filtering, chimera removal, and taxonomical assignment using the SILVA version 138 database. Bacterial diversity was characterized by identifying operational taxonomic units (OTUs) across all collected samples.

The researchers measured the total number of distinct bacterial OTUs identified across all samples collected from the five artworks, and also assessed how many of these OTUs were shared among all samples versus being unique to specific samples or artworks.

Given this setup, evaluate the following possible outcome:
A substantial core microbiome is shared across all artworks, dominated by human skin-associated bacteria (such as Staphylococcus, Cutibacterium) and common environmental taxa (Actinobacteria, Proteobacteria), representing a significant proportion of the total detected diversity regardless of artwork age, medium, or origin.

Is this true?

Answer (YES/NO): NO